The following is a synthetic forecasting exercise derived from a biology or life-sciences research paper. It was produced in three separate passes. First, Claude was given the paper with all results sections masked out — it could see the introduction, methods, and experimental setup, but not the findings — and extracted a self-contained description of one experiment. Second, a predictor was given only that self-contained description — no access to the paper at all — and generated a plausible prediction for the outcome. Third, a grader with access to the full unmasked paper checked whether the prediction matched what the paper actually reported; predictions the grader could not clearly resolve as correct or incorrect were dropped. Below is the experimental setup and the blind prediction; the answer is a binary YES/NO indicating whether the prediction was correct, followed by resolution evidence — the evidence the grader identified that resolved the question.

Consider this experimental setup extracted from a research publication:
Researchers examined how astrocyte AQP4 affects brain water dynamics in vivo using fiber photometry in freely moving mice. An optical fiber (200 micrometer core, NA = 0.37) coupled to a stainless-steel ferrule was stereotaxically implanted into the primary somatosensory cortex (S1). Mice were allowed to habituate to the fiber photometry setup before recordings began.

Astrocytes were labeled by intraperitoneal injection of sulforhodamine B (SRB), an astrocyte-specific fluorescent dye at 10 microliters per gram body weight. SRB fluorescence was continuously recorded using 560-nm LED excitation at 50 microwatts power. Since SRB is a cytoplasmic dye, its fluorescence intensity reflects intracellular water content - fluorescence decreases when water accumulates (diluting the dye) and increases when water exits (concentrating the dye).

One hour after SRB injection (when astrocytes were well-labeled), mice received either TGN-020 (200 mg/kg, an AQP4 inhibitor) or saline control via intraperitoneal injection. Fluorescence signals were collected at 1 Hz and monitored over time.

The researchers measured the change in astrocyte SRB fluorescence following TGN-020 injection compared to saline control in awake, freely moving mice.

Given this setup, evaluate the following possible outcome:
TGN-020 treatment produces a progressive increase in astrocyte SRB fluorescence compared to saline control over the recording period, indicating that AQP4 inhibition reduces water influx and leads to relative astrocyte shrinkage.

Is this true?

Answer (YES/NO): NO